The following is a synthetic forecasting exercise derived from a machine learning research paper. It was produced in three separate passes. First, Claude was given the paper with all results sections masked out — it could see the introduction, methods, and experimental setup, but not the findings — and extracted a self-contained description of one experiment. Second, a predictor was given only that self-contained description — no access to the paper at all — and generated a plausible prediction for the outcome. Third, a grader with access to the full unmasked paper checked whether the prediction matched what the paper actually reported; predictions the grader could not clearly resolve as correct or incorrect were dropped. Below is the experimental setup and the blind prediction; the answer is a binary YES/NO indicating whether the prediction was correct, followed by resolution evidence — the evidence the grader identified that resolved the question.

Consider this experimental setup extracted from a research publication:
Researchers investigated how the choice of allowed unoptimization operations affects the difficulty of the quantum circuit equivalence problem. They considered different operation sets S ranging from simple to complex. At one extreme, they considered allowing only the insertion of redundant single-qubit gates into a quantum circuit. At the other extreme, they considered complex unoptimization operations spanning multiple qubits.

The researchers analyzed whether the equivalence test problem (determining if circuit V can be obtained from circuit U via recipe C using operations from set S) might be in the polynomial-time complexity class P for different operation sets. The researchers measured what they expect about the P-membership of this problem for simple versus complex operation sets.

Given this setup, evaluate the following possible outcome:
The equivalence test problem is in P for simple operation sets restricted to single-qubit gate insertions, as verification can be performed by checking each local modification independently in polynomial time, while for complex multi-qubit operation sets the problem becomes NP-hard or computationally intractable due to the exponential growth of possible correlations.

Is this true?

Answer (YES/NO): NO